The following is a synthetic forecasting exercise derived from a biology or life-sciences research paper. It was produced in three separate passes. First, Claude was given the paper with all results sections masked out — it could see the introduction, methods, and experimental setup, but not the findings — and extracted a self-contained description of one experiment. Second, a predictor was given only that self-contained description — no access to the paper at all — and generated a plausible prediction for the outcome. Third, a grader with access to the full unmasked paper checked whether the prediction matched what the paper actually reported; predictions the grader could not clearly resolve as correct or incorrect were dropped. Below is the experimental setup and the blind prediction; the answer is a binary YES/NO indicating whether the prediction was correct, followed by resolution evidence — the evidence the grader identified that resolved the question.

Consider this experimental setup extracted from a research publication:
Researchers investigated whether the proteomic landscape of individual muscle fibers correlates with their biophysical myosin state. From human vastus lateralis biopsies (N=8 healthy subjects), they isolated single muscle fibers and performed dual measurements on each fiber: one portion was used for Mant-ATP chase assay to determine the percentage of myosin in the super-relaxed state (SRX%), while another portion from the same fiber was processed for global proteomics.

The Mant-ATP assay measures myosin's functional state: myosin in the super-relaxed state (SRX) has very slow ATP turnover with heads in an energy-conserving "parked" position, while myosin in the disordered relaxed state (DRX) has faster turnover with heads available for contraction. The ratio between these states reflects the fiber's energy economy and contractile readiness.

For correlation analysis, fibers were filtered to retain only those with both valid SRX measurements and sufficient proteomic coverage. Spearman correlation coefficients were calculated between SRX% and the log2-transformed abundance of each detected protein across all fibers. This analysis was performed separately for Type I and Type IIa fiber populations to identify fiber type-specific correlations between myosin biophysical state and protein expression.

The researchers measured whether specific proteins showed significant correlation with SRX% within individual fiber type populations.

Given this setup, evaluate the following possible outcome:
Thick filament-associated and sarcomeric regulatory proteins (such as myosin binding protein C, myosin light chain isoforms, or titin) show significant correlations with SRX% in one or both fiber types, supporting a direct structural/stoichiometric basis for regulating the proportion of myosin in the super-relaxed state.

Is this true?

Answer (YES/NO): NO